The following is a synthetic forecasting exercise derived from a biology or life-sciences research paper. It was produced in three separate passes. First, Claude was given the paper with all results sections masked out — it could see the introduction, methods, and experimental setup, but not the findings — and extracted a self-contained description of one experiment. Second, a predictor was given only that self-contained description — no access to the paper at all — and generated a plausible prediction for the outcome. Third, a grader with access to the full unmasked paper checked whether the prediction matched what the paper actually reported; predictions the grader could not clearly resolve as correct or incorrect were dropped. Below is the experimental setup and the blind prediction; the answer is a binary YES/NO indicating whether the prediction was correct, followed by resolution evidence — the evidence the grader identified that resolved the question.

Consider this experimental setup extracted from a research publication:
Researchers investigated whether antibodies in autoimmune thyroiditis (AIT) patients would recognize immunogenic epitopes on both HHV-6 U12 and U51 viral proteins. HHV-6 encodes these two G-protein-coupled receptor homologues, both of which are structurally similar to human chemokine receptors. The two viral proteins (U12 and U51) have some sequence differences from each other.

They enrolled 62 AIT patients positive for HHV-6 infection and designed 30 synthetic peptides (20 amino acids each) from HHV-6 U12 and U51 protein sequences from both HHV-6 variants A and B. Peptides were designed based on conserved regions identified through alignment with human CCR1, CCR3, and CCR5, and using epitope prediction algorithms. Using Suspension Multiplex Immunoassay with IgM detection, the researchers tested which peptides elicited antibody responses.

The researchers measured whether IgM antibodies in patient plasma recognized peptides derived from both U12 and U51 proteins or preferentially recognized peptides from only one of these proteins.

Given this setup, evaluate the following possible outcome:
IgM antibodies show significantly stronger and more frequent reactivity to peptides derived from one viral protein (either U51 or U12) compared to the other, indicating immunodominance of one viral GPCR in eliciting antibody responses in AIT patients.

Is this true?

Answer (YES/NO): NO